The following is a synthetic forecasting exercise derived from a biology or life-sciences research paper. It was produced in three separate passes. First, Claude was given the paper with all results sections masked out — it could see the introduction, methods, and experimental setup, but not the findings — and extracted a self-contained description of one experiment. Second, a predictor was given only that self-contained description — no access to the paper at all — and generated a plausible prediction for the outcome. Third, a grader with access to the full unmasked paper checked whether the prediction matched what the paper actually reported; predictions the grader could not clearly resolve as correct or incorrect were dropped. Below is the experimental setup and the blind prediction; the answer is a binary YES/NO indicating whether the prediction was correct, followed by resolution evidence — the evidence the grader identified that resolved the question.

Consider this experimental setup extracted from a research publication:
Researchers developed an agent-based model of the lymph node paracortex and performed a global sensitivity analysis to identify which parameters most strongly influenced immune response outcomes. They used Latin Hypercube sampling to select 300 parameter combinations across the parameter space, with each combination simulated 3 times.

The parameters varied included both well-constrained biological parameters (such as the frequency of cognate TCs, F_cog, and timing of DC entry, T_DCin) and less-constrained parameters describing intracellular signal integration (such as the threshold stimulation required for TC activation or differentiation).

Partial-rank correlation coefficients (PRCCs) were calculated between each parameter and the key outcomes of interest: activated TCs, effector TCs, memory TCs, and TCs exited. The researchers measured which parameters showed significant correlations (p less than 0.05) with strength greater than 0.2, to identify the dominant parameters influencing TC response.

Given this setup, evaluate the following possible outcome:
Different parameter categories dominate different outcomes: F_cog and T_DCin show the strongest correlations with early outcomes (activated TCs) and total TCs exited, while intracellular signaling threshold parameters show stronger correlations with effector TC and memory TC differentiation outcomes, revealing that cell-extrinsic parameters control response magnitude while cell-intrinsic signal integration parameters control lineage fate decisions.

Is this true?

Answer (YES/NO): NO